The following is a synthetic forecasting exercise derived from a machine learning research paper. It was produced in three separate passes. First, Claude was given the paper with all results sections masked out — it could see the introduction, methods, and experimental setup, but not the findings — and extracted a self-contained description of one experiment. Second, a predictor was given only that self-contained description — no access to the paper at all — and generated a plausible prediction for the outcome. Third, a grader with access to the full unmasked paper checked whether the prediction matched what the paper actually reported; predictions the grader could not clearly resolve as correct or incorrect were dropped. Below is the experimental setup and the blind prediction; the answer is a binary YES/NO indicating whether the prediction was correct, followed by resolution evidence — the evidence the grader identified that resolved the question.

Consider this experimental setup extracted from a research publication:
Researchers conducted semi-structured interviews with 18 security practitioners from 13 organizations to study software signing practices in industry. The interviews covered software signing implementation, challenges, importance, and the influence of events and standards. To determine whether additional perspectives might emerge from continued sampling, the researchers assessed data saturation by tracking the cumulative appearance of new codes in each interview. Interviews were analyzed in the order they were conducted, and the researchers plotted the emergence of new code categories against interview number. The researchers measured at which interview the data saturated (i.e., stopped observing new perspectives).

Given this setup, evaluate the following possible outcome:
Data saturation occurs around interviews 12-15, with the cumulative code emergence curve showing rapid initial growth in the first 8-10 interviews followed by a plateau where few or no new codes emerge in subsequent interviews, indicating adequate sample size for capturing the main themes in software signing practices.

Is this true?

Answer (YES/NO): NO